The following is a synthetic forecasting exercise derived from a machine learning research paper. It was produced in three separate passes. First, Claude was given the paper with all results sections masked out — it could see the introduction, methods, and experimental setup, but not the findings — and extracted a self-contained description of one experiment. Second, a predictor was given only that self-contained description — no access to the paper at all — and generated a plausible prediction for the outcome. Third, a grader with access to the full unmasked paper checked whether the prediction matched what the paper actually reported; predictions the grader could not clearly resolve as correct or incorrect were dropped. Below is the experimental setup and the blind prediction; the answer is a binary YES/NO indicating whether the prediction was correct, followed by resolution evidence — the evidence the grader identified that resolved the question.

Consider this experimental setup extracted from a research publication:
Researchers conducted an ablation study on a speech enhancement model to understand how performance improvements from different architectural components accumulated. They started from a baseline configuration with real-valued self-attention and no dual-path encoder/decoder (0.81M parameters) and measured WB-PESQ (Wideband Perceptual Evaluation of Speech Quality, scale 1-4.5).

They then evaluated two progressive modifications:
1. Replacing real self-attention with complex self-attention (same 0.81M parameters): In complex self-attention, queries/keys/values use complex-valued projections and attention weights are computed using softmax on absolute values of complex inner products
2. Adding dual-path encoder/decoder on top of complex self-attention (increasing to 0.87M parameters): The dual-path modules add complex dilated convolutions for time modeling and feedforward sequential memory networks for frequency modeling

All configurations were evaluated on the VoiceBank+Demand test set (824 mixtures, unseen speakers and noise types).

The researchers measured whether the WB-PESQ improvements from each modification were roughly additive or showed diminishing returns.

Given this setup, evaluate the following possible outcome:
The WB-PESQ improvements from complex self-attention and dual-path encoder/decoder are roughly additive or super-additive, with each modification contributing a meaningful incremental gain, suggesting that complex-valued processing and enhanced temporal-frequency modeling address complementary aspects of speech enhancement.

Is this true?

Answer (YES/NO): YES